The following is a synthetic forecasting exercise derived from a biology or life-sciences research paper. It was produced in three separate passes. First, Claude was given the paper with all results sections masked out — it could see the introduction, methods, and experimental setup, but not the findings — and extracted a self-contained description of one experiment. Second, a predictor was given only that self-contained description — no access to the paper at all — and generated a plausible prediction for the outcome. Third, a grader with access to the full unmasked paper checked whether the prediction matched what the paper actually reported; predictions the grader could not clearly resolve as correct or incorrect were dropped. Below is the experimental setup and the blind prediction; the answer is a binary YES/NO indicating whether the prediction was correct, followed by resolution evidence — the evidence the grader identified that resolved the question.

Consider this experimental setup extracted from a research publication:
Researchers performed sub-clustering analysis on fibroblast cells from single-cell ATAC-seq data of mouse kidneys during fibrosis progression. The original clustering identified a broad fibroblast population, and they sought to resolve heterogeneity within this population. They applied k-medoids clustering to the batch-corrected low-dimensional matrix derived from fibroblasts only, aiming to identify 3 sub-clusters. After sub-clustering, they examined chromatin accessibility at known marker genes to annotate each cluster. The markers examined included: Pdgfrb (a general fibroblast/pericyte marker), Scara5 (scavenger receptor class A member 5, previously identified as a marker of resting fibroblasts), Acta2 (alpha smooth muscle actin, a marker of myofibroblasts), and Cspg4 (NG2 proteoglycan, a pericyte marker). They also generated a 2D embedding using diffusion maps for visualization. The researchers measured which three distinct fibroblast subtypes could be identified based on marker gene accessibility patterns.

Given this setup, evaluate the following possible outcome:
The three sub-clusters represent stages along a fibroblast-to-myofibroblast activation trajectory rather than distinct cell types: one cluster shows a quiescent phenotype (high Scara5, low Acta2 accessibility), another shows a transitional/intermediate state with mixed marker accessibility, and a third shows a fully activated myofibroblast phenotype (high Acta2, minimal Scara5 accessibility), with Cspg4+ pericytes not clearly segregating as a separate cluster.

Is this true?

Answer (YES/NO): NO